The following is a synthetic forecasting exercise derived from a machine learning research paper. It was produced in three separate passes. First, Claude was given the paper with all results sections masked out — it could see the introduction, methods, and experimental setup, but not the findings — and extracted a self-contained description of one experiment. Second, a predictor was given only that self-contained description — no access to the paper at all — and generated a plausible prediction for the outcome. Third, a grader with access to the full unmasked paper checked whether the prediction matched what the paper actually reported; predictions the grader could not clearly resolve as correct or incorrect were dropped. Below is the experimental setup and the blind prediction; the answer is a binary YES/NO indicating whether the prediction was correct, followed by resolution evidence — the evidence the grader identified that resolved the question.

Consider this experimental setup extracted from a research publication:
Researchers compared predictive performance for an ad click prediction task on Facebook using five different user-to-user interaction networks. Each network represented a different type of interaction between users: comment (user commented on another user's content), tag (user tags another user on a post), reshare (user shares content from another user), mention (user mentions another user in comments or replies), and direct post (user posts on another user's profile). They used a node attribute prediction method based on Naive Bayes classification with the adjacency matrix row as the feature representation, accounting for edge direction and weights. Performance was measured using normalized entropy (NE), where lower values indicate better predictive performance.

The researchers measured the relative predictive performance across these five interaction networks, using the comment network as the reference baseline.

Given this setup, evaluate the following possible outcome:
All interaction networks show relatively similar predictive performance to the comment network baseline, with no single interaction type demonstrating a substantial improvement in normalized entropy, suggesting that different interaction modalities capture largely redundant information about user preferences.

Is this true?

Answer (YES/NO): NO